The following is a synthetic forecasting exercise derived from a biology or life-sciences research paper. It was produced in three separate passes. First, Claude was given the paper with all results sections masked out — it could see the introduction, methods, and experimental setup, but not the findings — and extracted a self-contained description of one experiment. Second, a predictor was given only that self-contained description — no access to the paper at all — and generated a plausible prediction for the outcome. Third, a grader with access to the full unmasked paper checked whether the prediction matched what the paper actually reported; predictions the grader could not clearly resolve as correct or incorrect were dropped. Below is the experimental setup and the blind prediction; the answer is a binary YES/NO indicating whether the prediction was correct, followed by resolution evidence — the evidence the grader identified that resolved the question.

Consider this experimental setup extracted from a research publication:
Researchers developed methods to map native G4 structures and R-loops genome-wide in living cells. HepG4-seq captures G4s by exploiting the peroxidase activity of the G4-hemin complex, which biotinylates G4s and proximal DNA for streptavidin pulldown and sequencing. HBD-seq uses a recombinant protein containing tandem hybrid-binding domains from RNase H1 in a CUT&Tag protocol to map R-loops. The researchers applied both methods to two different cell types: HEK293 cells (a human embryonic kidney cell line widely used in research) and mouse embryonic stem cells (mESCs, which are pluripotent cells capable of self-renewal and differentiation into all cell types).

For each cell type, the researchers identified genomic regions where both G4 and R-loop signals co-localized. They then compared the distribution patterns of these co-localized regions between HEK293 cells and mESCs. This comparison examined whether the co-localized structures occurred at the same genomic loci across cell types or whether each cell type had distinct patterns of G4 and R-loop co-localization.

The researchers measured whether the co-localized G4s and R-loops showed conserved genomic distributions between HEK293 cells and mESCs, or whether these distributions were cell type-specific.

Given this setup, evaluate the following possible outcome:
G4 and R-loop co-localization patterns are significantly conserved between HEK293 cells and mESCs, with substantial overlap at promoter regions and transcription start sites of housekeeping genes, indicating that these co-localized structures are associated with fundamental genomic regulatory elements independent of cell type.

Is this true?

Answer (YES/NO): NO